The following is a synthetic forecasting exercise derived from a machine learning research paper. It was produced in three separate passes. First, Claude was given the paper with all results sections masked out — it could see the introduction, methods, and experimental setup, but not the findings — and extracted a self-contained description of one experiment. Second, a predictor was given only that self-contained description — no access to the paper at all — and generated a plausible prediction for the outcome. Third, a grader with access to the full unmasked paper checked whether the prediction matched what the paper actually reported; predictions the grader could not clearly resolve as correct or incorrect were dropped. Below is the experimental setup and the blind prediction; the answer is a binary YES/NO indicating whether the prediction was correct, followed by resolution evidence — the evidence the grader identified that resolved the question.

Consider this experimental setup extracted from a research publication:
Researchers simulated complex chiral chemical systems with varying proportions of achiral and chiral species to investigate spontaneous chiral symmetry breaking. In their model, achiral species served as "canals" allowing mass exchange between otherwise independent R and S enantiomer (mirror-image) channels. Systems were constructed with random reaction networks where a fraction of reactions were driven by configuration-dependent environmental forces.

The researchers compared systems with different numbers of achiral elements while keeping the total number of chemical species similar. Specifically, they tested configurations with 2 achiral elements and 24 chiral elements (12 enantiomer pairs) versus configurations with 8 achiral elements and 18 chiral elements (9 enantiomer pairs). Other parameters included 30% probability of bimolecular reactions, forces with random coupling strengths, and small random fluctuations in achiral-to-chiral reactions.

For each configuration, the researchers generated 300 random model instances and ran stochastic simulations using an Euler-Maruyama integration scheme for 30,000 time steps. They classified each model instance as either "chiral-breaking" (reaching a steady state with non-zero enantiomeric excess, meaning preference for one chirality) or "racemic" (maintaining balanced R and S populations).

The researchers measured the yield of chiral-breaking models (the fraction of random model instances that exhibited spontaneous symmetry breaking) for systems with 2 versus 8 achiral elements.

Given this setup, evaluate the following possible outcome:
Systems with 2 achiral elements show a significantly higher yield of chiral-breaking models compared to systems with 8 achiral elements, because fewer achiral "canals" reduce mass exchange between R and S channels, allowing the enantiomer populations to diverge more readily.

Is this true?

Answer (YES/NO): YES